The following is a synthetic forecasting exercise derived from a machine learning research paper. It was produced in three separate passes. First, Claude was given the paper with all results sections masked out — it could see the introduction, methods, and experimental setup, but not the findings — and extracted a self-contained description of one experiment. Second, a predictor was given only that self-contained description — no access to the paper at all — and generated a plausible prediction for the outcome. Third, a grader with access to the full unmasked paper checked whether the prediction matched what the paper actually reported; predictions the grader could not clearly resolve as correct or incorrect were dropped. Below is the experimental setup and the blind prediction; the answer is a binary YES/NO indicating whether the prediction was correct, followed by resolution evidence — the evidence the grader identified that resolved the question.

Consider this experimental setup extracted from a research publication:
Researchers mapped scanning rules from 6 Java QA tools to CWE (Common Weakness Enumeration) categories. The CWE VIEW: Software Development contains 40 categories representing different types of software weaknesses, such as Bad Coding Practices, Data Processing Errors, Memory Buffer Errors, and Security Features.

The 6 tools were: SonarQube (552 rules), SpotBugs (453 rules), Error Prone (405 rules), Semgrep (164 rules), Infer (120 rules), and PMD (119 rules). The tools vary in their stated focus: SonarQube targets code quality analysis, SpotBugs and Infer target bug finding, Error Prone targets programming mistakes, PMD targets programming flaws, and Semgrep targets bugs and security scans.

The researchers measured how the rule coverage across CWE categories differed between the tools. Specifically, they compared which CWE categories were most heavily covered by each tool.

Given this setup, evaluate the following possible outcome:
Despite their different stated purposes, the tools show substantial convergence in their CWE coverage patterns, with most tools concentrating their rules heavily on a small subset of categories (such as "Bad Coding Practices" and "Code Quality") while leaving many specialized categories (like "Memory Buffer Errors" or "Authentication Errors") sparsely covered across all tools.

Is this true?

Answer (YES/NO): NO